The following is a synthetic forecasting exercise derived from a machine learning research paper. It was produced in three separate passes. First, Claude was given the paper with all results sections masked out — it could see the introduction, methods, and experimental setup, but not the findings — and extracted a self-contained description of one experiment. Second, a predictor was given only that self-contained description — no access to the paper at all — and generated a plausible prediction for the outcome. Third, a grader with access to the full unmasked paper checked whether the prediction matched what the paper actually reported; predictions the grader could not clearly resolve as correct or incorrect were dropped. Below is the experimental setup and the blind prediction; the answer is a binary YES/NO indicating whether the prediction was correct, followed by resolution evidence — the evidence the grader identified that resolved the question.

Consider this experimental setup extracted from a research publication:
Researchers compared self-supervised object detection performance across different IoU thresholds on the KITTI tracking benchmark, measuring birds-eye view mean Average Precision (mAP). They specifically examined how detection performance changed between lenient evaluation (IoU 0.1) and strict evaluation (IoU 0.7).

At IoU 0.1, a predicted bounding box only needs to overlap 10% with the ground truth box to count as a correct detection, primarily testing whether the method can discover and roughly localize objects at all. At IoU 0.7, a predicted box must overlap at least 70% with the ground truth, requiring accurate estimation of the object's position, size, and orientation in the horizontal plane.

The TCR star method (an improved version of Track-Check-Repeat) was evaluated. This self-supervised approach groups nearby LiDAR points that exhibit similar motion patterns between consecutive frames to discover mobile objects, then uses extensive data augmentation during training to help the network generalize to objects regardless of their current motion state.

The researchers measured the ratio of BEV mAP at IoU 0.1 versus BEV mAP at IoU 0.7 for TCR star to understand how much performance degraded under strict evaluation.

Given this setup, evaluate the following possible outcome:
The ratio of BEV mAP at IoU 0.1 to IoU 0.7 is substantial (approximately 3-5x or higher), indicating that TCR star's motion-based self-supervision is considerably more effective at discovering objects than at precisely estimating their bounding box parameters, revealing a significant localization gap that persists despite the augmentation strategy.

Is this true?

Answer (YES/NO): YES